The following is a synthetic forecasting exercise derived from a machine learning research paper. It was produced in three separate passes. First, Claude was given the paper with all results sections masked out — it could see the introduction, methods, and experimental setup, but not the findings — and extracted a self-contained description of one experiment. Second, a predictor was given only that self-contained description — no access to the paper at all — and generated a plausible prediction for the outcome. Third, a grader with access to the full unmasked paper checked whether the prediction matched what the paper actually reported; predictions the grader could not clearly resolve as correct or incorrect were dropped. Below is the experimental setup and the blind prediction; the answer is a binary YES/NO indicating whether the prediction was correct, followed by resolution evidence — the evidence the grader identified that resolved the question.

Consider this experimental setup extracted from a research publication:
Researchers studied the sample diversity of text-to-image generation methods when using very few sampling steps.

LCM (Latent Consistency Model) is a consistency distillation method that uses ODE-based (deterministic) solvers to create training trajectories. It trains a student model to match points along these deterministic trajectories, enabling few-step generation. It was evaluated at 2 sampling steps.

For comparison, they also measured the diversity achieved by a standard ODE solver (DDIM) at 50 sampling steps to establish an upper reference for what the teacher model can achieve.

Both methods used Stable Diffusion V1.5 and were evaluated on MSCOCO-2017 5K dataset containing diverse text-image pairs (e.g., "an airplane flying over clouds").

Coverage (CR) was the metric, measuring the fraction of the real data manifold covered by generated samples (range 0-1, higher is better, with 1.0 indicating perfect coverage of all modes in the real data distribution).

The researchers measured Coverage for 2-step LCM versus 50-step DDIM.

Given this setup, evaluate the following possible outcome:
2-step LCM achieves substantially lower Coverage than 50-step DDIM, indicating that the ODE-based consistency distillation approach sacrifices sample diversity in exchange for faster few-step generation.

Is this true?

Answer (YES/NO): YES